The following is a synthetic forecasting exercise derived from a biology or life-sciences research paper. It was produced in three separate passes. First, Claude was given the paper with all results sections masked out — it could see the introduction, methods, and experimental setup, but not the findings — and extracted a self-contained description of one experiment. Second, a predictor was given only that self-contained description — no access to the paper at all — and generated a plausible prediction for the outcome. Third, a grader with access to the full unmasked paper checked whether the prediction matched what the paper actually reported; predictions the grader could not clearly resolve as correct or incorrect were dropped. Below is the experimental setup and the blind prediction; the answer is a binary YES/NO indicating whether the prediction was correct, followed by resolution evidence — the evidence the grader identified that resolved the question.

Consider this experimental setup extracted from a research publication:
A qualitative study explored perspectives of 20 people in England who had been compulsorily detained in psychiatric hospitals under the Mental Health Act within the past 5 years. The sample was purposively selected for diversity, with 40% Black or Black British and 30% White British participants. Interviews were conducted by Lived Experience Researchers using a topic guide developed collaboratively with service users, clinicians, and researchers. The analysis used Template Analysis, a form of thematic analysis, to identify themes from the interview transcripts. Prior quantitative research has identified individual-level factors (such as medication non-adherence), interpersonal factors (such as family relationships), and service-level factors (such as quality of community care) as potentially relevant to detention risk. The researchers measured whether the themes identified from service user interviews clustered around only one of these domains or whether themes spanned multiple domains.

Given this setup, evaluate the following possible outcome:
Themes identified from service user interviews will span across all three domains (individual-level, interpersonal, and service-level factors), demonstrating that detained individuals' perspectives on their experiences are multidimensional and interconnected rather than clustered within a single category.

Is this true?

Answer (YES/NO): YES